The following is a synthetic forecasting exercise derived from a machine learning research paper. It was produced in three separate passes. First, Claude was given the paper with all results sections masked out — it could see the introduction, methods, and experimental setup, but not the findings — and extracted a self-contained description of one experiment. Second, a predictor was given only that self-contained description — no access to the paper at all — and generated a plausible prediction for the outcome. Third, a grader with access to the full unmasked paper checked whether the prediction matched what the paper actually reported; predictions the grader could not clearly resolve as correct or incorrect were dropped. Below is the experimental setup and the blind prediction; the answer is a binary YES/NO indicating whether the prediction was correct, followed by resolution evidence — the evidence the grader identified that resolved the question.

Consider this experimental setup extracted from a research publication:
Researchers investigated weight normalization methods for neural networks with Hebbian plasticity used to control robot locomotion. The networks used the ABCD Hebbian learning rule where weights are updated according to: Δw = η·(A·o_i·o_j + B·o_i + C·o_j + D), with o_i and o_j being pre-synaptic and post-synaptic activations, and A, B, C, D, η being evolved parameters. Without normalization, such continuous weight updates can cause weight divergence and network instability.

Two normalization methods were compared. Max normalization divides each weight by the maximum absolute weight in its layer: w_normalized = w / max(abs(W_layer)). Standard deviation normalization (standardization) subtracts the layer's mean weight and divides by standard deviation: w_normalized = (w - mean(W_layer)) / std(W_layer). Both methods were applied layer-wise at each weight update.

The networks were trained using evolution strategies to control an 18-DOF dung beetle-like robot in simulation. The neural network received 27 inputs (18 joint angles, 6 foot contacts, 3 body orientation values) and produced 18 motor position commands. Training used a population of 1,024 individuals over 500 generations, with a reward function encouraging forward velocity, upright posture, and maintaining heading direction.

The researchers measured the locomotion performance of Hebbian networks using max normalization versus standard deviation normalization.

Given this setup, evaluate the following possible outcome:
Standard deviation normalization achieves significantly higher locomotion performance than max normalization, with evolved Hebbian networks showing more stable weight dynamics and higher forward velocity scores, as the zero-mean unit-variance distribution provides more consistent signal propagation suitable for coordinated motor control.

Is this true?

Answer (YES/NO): NO